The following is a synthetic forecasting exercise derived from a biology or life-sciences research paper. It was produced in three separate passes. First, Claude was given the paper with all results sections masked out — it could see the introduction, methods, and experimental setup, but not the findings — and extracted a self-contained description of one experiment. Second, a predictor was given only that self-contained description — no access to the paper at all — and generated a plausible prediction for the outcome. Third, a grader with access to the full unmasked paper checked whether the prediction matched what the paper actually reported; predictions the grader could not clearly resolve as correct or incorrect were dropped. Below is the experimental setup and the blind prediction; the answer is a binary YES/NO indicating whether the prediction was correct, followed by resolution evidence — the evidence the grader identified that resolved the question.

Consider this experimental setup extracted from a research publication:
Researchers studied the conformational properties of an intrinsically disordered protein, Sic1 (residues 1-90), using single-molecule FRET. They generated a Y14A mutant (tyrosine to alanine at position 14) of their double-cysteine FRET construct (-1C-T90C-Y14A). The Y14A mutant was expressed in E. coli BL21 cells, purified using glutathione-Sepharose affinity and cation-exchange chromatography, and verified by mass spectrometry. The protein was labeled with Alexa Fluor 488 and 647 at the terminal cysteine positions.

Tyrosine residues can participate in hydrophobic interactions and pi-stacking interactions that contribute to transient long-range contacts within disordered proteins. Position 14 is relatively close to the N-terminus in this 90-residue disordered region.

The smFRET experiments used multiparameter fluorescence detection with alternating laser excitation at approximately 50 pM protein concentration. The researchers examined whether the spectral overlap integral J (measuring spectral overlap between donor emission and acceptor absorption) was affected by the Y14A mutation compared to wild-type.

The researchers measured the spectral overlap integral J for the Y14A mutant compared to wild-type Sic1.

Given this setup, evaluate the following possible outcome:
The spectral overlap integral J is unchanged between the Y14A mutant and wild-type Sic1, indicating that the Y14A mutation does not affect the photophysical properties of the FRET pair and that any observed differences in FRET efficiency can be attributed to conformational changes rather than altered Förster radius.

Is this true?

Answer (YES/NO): YES